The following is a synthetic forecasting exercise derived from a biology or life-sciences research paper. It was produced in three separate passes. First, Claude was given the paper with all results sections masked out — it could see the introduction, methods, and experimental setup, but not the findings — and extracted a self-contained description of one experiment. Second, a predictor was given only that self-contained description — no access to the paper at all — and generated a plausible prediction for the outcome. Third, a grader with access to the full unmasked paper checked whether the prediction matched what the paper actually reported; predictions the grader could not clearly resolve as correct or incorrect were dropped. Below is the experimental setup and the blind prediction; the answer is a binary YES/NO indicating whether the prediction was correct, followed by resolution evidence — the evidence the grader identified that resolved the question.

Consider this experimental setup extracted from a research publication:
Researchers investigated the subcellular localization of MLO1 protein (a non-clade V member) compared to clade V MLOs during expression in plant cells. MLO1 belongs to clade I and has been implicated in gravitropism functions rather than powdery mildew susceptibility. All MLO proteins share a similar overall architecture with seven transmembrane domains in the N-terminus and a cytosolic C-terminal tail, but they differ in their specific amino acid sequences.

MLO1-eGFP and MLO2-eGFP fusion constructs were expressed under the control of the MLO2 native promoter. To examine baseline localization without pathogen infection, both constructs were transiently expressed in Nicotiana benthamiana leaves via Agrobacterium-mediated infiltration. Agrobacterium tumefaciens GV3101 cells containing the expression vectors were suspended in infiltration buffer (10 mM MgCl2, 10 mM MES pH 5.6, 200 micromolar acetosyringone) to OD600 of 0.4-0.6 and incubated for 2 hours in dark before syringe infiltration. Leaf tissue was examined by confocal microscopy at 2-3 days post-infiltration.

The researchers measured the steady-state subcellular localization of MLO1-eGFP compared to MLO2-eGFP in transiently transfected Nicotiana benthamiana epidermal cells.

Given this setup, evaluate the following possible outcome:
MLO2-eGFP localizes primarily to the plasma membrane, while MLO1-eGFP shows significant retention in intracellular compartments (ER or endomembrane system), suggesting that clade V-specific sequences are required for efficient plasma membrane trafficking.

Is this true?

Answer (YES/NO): NO